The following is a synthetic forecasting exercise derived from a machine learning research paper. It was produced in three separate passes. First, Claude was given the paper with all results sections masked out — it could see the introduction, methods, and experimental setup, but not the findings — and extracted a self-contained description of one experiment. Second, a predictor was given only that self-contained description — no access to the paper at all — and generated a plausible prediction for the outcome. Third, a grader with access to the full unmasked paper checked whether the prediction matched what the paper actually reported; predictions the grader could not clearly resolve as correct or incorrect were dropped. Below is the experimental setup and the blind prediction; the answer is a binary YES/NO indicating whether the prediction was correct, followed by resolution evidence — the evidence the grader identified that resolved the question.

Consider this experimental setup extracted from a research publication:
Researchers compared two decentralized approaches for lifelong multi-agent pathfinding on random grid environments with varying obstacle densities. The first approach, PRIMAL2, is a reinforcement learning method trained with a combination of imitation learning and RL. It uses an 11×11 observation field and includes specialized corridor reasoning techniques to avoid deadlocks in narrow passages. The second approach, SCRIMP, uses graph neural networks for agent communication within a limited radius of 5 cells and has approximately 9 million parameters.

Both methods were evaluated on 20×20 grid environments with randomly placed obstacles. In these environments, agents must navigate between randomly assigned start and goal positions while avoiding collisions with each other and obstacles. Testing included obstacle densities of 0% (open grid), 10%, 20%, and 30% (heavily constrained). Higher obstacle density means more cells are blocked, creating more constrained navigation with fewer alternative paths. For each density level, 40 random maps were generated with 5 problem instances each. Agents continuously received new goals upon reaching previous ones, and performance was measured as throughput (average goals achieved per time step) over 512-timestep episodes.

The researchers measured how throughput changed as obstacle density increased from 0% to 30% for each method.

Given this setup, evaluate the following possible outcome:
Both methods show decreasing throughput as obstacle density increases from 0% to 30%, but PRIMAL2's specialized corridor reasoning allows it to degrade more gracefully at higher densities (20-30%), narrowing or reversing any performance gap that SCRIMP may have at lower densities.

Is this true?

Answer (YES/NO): NO